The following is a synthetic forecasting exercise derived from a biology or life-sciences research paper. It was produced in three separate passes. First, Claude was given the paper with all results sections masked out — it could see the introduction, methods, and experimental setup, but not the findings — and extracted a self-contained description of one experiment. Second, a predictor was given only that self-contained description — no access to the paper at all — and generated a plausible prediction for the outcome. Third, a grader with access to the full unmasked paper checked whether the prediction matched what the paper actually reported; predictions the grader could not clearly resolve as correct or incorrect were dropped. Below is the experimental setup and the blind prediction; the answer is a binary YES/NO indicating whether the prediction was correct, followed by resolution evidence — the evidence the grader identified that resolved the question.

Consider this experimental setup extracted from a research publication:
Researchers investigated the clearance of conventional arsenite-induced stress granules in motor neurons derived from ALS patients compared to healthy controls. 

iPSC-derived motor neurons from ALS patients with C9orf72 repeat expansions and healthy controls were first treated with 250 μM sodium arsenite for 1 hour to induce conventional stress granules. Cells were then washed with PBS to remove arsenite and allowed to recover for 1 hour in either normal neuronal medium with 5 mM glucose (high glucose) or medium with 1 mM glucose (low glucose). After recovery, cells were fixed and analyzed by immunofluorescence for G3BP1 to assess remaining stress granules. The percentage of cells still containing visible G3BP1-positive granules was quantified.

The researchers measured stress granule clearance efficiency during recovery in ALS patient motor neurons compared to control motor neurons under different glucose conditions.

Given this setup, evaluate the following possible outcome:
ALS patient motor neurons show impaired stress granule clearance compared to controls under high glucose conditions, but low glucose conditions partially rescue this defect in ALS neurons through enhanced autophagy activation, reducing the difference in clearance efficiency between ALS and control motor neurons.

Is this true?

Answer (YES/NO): NO